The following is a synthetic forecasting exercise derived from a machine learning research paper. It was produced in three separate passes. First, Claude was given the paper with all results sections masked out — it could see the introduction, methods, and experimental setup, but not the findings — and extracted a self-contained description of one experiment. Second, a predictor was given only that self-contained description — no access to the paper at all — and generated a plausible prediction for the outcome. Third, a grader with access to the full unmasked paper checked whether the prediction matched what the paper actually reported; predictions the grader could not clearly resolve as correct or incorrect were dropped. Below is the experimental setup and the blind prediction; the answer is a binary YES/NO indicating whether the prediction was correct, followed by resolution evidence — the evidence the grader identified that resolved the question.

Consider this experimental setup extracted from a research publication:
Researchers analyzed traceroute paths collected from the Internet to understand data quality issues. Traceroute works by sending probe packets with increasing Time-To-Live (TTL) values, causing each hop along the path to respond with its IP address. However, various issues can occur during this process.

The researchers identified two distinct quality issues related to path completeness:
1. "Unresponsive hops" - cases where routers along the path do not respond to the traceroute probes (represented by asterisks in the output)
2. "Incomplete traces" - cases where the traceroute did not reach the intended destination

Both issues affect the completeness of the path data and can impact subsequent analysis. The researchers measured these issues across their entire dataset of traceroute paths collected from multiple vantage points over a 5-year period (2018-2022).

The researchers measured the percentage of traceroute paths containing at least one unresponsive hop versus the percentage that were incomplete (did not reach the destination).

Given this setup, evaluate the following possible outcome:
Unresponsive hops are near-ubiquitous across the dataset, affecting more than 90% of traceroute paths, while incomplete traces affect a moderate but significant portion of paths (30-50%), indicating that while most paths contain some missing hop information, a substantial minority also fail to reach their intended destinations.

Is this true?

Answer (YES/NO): NO